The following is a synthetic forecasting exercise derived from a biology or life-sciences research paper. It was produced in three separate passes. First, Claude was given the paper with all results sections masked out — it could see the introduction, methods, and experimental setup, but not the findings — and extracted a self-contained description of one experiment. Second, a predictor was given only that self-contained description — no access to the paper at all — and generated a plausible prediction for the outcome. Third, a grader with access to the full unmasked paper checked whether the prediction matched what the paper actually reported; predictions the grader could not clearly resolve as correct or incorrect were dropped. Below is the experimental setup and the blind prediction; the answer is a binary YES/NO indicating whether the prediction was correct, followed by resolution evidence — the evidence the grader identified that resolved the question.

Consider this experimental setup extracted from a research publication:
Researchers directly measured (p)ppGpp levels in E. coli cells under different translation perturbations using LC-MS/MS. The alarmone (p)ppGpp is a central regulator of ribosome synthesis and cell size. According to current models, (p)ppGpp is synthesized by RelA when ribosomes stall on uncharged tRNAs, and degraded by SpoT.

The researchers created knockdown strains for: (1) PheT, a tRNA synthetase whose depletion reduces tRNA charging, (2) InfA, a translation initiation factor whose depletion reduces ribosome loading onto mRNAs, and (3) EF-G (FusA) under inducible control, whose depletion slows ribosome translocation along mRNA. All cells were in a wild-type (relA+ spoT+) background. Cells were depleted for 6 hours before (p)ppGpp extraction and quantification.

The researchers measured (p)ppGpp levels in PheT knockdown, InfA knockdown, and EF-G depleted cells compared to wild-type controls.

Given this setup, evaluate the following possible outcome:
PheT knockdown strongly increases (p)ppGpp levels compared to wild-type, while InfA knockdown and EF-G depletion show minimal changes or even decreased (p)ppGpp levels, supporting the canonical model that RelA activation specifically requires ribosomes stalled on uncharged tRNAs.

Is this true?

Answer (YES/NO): YES